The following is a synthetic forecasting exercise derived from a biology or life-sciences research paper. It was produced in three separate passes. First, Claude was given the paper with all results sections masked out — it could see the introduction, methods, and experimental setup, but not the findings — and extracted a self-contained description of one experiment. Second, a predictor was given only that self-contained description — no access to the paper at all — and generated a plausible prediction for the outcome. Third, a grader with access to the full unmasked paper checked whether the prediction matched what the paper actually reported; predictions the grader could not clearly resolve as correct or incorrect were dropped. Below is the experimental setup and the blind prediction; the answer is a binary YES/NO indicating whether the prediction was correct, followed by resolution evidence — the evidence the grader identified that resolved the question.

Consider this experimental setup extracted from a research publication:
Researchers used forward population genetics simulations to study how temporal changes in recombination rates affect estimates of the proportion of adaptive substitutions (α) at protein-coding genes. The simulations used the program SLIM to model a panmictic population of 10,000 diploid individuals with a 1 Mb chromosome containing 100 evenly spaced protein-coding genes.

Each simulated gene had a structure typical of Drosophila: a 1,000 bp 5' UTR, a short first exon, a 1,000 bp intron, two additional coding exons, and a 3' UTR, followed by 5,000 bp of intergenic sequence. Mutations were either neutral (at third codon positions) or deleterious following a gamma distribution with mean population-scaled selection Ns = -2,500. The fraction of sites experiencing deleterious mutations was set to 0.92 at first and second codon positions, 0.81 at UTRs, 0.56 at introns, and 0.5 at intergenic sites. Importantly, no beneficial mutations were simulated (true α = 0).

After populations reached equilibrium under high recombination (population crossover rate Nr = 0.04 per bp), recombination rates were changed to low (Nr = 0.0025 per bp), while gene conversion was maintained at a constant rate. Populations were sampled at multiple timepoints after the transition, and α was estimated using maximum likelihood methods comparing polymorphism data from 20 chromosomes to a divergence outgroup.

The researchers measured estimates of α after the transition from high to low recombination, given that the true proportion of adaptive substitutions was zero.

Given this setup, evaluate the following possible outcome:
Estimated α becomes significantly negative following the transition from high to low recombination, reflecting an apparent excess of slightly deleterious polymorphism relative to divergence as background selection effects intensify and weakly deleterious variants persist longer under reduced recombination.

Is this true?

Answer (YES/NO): NO